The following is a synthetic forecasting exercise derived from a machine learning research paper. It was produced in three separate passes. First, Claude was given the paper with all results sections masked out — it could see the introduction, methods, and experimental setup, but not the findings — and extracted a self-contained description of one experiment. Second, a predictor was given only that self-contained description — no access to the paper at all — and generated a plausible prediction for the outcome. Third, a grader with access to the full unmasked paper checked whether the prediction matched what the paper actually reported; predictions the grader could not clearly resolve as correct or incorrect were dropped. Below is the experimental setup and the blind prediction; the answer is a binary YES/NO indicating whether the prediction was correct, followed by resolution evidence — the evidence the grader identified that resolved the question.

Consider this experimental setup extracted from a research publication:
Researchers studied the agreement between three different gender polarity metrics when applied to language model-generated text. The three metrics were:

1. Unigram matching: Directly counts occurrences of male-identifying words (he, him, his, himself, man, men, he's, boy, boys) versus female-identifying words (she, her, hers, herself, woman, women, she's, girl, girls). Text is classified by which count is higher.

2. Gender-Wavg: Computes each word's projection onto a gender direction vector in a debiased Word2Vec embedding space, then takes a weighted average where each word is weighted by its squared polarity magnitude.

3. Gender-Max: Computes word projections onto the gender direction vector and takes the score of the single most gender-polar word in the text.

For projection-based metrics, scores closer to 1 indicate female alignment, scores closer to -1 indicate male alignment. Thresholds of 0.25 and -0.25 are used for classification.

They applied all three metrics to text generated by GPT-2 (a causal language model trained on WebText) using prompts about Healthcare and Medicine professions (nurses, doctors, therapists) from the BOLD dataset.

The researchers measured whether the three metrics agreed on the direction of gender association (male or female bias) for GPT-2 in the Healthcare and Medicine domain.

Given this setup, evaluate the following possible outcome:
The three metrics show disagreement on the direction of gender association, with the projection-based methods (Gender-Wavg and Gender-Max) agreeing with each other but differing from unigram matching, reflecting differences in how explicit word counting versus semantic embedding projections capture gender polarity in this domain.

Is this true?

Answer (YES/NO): NO